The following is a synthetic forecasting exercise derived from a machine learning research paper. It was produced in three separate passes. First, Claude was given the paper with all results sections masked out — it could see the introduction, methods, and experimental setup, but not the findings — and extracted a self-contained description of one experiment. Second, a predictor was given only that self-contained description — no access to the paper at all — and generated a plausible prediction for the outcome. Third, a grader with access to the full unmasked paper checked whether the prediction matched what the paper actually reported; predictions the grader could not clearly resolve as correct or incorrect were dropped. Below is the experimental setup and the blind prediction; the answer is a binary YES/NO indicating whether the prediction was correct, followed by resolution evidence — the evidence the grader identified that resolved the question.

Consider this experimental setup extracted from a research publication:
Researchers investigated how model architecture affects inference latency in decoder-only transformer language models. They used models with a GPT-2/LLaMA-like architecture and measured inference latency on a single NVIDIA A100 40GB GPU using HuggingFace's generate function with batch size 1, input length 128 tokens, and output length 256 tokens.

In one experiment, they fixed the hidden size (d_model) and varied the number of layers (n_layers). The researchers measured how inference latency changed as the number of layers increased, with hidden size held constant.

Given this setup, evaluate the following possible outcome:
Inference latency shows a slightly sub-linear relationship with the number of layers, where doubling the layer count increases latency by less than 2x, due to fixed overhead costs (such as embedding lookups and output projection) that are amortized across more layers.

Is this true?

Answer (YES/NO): NO